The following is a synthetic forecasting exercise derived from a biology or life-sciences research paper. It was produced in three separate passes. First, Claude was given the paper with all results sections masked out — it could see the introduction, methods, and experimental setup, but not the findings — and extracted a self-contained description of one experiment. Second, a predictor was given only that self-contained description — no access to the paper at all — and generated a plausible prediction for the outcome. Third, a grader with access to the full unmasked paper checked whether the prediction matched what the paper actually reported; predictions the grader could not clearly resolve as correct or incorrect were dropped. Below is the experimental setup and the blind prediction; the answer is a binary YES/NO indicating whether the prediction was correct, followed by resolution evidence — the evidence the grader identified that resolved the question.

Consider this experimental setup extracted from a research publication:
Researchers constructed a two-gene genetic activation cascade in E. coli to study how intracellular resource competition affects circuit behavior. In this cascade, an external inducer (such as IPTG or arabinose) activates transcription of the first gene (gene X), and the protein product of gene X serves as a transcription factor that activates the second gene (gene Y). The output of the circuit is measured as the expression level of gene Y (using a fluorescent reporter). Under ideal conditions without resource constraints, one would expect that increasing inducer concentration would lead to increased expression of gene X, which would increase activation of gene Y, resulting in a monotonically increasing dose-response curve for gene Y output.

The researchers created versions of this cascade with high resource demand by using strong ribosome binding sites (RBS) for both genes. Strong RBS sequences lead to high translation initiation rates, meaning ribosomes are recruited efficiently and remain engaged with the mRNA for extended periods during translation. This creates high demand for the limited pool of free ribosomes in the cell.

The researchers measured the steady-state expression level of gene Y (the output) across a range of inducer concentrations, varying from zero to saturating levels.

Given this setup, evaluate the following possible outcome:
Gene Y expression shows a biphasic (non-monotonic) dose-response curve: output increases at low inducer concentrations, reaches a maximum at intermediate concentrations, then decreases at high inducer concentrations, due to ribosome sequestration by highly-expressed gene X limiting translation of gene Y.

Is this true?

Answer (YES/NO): YES